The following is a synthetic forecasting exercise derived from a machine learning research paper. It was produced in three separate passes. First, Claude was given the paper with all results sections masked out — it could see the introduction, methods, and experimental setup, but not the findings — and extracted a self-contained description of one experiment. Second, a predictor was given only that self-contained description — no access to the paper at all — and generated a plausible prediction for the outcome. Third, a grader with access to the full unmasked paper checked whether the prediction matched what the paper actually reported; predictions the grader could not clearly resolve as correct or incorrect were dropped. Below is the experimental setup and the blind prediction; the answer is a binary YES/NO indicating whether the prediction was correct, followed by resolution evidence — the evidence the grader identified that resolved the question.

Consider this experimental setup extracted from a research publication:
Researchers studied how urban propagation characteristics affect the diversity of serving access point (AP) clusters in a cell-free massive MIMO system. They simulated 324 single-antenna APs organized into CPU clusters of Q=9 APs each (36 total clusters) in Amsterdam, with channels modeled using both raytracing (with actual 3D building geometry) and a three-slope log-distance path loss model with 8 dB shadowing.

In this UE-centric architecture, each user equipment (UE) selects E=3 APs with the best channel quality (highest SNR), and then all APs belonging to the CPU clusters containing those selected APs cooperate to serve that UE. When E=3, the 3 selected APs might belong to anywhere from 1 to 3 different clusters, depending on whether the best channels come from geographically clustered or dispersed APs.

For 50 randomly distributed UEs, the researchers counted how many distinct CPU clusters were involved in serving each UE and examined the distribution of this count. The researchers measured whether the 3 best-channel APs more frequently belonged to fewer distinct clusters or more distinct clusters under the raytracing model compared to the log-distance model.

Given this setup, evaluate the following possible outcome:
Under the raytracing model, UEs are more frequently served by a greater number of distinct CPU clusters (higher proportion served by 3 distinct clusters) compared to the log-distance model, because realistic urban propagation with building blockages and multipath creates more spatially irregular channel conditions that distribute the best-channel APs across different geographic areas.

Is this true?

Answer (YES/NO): YES